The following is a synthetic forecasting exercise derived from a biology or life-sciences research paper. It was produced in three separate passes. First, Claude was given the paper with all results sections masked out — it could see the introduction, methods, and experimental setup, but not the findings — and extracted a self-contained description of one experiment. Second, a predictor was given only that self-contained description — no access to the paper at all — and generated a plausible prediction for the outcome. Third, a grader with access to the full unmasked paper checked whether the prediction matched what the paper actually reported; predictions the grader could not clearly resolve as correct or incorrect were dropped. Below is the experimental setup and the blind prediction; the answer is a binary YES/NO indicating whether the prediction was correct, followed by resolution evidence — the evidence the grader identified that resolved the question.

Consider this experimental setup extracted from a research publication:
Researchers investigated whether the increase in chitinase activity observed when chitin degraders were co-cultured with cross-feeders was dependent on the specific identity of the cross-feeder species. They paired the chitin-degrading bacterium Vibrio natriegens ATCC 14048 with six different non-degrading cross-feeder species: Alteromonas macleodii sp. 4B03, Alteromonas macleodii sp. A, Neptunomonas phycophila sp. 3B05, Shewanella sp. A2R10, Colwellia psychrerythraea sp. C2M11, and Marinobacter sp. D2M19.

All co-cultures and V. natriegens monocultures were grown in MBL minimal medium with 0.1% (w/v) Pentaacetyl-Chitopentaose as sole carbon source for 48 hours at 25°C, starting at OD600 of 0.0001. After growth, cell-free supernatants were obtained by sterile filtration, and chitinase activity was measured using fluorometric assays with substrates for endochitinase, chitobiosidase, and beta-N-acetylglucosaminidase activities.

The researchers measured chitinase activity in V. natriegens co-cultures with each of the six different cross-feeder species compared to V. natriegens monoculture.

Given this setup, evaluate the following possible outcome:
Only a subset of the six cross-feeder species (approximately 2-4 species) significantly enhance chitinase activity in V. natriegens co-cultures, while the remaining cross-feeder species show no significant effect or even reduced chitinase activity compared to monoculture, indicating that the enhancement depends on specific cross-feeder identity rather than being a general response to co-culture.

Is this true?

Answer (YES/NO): YES